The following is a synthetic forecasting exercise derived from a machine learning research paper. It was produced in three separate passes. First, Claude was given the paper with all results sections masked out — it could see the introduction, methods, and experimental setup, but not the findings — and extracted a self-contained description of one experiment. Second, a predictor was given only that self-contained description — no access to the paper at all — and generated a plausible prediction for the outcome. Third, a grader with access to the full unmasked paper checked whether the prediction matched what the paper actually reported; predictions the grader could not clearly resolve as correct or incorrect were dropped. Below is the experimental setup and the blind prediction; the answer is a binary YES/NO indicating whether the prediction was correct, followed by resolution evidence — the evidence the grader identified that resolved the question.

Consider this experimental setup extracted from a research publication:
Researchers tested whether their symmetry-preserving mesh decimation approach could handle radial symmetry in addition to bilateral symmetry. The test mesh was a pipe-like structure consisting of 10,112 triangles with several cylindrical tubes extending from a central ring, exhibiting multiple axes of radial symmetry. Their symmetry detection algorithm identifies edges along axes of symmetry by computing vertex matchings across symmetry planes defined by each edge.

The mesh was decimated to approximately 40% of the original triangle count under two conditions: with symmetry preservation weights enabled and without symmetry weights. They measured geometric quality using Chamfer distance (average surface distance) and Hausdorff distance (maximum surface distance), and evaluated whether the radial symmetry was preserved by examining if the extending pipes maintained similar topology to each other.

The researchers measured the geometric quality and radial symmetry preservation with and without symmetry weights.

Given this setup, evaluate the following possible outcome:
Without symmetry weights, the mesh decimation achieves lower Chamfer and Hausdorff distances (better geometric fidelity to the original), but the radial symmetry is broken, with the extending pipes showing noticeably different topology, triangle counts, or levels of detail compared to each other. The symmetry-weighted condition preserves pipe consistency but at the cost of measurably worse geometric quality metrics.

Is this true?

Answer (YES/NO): NO